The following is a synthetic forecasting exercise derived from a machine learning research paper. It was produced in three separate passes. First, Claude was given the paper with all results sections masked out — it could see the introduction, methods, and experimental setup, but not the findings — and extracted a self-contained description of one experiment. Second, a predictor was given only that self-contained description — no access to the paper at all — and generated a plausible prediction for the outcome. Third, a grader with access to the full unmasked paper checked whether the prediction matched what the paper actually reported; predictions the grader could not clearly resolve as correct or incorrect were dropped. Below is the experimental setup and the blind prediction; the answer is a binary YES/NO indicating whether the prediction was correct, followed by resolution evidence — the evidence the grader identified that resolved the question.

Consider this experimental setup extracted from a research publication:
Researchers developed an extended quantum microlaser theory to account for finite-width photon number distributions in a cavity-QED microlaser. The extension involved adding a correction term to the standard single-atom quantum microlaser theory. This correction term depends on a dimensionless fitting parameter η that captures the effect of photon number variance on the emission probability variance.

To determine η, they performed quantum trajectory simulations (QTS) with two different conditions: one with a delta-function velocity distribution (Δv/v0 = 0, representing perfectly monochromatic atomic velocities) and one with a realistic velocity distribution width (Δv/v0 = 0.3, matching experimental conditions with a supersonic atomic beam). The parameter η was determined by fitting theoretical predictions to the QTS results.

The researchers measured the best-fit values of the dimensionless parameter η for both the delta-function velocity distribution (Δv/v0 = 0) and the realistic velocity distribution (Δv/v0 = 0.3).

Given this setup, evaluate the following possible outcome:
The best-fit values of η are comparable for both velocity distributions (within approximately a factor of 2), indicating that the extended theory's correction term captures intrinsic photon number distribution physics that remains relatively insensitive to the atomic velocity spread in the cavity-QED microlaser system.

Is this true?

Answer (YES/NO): YES